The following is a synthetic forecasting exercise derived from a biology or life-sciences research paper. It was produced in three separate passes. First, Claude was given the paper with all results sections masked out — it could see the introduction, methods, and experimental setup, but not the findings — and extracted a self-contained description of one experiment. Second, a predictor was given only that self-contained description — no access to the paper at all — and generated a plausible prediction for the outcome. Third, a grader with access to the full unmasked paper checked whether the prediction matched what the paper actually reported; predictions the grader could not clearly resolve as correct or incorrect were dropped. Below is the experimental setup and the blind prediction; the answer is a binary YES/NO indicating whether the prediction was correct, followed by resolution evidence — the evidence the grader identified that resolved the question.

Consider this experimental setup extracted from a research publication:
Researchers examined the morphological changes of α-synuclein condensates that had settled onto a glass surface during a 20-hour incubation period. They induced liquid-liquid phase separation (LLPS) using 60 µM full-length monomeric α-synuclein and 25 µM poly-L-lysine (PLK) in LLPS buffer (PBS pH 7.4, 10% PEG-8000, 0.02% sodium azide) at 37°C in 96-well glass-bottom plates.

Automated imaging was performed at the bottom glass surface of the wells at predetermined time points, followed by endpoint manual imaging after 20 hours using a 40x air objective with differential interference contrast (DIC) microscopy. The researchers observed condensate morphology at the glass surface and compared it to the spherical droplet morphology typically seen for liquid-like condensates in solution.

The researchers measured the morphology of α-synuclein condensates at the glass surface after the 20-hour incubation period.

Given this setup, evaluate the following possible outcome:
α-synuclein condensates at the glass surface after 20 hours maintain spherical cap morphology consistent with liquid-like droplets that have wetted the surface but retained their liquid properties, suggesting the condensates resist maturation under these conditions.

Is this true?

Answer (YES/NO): NO